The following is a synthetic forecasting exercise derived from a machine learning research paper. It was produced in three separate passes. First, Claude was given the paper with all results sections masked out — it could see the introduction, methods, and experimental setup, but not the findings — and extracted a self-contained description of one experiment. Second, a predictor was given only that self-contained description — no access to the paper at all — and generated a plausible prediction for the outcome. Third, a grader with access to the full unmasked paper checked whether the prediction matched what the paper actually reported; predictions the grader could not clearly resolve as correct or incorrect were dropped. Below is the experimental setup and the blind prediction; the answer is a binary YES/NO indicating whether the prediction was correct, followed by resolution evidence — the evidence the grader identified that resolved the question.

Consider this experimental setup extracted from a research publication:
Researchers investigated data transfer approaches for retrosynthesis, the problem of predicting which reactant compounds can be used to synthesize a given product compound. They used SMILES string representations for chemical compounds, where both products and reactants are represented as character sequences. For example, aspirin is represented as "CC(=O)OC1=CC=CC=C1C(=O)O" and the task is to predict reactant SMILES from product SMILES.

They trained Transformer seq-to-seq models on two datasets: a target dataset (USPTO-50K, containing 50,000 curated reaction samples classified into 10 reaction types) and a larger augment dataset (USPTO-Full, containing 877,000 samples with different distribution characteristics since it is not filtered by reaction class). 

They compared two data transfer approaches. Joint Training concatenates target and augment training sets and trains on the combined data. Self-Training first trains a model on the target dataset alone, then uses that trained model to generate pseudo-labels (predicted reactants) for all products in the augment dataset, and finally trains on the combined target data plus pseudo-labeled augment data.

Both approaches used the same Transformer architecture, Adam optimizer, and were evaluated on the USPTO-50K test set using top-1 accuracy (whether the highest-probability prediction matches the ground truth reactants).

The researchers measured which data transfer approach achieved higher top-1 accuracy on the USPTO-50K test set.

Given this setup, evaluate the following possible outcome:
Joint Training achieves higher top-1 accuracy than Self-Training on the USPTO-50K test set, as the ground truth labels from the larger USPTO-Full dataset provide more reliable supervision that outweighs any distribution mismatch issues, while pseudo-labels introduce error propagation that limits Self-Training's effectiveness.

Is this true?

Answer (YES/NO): NO